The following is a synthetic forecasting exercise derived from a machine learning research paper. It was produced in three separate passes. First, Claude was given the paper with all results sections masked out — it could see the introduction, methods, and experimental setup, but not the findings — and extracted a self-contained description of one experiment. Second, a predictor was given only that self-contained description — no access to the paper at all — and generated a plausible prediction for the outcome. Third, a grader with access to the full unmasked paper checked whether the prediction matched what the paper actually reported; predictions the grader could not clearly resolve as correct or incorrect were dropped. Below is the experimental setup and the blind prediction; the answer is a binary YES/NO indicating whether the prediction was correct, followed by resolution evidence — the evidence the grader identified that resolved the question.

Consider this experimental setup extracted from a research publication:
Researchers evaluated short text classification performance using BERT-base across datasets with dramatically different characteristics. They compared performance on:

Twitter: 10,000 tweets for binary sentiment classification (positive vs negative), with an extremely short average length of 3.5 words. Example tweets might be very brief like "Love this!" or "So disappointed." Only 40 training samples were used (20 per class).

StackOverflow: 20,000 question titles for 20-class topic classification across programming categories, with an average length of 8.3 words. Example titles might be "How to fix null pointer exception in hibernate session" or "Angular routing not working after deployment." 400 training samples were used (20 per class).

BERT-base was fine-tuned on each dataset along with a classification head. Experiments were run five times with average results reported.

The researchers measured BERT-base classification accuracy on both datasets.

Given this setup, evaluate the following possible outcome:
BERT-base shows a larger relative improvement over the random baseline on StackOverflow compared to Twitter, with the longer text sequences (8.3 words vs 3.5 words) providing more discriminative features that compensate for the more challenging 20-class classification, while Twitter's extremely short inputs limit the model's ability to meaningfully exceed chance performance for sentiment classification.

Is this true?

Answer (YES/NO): YES